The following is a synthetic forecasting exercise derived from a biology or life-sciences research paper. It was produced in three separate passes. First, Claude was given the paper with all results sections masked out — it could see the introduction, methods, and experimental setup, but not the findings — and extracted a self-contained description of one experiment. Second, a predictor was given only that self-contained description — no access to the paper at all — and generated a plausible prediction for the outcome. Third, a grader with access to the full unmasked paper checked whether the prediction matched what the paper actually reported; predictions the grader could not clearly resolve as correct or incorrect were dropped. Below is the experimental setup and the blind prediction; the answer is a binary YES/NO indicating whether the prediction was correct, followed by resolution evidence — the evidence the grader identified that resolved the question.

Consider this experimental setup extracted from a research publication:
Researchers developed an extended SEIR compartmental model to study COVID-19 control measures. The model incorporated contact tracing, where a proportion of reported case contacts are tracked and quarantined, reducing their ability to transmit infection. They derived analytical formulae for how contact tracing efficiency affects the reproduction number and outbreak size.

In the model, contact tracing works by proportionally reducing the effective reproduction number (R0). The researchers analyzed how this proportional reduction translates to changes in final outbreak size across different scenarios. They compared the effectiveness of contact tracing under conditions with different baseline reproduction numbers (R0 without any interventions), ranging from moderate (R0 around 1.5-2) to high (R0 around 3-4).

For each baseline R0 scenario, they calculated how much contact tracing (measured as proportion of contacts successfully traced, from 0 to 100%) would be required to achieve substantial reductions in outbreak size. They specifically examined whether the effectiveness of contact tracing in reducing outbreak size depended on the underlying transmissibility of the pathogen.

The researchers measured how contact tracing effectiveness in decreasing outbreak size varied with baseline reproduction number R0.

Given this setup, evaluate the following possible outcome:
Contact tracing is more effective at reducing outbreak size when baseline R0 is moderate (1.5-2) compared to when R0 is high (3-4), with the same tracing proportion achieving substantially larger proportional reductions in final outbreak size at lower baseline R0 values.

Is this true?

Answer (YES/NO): YES